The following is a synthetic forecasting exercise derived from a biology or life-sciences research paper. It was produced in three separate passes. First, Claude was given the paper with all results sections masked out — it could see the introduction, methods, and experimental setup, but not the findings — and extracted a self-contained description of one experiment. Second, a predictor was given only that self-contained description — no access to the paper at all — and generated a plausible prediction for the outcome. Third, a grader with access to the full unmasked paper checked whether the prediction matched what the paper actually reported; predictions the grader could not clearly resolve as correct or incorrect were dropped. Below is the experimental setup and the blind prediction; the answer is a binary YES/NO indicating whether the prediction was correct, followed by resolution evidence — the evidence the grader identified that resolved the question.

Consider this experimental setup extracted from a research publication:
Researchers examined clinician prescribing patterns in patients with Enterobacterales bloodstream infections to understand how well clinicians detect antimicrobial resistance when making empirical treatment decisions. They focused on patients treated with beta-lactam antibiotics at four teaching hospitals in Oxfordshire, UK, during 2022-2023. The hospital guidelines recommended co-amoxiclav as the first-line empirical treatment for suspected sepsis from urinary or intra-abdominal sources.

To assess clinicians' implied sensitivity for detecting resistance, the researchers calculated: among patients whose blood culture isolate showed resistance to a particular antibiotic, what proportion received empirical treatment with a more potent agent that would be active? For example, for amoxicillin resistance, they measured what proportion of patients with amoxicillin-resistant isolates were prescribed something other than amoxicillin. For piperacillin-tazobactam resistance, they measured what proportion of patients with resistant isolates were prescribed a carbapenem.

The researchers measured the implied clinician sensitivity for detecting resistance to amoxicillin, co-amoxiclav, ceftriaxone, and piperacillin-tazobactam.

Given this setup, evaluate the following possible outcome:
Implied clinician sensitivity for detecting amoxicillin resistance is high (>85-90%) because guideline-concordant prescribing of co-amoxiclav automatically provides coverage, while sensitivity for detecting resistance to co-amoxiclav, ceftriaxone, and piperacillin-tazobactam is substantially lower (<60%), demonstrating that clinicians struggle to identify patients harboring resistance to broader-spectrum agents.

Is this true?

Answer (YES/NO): YES